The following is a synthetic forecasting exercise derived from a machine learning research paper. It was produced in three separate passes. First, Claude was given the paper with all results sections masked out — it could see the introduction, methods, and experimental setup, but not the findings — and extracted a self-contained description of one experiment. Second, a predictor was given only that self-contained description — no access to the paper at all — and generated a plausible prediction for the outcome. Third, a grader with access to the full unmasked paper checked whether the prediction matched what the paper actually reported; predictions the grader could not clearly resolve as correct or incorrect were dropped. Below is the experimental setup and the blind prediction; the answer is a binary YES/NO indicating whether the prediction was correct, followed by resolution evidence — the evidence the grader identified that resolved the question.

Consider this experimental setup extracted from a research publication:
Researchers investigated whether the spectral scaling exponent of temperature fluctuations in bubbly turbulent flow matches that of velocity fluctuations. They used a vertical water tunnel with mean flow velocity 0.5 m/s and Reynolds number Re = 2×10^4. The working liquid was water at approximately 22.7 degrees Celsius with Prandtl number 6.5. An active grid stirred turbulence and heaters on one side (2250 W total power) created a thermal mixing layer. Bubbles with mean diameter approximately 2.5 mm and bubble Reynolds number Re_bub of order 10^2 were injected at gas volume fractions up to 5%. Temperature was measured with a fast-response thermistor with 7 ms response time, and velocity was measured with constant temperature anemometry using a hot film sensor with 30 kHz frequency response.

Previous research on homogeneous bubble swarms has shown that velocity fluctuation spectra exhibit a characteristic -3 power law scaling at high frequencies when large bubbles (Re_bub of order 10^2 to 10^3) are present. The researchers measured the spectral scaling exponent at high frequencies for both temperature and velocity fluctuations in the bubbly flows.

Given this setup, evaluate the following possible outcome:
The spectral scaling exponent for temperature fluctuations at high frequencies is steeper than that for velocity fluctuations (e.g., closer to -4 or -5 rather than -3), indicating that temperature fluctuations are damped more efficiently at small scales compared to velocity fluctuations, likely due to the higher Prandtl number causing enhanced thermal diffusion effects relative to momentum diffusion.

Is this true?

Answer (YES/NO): NO